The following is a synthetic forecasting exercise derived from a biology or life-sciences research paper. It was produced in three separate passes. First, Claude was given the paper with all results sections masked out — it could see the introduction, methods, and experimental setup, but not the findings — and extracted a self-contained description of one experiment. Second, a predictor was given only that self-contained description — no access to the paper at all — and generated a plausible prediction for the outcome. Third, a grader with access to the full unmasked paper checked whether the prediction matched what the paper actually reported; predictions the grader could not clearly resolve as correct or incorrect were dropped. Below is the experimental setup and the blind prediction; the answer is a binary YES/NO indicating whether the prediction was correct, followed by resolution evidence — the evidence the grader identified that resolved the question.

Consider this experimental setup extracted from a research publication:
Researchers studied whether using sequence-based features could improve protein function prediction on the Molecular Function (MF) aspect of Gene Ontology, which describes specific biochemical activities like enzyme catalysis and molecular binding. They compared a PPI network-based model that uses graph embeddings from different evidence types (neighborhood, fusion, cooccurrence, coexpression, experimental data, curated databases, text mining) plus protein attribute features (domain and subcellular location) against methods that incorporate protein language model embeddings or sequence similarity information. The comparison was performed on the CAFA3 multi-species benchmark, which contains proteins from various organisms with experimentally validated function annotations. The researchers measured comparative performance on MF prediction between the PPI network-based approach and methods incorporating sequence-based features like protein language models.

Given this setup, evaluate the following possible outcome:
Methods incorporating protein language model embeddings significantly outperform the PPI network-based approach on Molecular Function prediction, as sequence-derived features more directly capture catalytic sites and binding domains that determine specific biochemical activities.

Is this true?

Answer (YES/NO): YES